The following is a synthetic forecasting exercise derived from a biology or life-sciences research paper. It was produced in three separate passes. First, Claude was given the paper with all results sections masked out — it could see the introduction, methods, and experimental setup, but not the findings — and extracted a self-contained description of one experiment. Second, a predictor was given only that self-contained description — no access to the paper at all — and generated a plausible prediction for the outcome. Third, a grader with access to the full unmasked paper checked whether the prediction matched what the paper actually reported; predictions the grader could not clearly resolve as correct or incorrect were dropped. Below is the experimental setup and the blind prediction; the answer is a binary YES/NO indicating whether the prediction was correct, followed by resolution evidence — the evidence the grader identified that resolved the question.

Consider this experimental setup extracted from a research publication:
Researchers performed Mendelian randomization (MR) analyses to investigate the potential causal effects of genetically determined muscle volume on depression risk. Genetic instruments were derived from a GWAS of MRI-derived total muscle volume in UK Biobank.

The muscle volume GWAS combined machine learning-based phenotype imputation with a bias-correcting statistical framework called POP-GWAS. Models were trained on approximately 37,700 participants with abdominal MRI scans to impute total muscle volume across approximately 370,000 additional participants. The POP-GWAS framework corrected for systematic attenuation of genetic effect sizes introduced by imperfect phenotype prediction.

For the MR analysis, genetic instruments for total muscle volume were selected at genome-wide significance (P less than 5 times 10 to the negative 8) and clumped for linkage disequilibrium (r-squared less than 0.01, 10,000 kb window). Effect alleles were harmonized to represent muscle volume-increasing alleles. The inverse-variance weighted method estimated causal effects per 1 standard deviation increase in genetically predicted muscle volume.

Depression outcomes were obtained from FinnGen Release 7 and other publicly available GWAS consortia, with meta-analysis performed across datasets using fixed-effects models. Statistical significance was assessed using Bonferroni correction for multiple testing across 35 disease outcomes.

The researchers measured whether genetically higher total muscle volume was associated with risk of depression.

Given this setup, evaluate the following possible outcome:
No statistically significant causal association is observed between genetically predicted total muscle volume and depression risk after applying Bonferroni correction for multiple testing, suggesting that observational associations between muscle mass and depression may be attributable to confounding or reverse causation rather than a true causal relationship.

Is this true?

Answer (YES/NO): NO